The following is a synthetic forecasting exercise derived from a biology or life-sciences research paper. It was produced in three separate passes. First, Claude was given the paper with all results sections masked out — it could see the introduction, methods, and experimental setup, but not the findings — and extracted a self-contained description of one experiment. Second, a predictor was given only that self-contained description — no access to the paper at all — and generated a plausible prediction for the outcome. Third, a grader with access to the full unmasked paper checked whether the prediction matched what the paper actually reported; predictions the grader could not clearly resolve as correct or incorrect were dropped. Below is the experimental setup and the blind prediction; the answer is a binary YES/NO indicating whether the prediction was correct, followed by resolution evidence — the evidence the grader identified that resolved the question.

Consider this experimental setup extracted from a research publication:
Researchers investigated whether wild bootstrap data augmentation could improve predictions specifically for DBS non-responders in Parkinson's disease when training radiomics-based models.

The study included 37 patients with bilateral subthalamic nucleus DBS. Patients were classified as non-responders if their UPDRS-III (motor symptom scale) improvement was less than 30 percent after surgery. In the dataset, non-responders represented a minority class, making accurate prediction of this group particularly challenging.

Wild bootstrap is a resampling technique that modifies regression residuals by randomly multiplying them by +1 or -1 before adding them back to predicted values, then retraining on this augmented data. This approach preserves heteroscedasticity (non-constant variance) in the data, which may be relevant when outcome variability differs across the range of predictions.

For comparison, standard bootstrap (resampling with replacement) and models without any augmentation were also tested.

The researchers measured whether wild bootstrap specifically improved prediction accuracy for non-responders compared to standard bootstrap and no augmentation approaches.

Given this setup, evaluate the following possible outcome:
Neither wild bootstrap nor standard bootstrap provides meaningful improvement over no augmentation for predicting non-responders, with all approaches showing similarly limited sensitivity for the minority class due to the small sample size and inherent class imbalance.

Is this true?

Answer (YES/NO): NO